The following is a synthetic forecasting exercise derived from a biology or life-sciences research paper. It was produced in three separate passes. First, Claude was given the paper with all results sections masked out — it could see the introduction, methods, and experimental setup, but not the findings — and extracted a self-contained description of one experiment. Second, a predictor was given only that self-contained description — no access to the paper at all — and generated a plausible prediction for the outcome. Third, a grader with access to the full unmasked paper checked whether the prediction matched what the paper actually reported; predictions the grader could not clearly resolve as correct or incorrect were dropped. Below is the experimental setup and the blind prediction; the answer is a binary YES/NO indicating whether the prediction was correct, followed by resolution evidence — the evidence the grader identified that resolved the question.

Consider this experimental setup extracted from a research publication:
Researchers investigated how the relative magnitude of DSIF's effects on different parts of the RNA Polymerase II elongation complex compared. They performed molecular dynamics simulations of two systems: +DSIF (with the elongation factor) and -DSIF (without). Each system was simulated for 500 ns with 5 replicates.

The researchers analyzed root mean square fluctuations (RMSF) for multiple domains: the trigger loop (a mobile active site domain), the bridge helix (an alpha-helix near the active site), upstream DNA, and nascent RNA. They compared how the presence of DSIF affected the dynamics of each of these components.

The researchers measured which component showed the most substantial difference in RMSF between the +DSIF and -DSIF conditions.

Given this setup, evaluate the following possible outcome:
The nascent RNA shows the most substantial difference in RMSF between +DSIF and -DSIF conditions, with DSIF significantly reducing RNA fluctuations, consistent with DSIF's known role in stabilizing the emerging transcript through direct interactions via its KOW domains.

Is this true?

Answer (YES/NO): NO